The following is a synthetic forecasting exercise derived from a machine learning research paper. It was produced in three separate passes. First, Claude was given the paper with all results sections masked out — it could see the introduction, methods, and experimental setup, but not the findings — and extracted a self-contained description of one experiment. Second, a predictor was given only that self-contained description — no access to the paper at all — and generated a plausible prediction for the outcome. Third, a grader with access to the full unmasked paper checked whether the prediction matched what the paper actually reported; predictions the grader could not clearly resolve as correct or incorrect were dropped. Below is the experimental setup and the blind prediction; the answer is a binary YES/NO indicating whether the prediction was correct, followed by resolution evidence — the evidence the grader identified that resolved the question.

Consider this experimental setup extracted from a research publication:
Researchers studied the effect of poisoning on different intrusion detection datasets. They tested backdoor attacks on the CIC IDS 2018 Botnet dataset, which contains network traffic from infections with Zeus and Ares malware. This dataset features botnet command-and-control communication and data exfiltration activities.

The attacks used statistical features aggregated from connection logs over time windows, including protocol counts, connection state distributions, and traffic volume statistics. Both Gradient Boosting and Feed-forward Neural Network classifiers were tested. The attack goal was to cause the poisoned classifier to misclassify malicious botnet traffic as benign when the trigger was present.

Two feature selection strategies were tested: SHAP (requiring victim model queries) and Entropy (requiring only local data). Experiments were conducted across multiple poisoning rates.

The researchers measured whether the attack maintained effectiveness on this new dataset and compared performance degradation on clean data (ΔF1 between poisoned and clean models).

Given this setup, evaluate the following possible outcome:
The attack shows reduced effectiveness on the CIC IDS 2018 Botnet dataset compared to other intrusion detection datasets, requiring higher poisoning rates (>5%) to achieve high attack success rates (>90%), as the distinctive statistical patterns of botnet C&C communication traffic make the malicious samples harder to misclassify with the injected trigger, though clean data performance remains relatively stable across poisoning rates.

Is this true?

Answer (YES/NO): NO